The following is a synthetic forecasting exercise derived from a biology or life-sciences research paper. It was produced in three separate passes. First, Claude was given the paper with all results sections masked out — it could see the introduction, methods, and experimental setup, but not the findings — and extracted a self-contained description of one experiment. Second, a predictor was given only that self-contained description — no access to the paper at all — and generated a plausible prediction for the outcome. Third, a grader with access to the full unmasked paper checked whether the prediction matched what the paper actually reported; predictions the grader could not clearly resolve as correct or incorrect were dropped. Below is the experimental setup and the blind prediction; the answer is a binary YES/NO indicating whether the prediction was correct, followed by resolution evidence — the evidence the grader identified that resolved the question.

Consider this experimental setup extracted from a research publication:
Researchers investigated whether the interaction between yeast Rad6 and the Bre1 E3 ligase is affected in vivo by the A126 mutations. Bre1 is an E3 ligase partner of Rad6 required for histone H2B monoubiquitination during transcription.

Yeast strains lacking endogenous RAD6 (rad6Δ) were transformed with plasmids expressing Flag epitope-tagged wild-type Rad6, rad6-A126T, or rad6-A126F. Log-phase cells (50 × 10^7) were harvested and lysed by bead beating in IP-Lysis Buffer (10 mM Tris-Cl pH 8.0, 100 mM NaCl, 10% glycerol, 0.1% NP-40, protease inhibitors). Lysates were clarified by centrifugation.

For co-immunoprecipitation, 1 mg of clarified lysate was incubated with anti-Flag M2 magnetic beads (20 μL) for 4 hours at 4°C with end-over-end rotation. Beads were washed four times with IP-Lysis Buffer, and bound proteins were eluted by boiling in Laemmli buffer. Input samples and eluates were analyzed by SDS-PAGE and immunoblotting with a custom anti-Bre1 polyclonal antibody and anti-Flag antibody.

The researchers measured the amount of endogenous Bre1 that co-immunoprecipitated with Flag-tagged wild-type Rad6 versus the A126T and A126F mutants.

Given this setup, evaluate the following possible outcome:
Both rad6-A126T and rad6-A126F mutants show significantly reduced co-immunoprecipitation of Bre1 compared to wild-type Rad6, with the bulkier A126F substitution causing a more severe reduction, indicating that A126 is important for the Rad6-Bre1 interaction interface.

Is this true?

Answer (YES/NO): NO